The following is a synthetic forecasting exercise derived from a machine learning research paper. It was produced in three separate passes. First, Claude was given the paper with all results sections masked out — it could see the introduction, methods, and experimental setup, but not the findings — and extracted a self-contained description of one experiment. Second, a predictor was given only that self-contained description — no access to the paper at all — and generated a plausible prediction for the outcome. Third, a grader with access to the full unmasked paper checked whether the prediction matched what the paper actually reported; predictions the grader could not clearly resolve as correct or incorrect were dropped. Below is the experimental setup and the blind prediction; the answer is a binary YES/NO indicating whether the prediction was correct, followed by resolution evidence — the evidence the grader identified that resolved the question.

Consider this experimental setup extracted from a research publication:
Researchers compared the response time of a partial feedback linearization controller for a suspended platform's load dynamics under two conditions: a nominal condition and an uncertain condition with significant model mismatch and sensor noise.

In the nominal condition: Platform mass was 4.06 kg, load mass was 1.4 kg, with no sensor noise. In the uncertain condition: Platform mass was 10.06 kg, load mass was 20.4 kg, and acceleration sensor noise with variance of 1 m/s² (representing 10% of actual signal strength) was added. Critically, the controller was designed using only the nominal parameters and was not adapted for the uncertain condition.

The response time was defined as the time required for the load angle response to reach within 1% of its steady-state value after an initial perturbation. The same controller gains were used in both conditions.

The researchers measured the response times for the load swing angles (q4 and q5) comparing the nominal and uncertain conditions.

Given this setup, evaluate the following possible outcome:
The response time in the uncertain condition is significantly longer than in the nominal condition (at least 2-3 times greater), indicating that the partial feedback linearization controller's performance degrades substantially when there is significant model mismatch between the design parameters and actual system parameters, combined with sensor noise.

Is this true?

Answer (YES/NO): NO